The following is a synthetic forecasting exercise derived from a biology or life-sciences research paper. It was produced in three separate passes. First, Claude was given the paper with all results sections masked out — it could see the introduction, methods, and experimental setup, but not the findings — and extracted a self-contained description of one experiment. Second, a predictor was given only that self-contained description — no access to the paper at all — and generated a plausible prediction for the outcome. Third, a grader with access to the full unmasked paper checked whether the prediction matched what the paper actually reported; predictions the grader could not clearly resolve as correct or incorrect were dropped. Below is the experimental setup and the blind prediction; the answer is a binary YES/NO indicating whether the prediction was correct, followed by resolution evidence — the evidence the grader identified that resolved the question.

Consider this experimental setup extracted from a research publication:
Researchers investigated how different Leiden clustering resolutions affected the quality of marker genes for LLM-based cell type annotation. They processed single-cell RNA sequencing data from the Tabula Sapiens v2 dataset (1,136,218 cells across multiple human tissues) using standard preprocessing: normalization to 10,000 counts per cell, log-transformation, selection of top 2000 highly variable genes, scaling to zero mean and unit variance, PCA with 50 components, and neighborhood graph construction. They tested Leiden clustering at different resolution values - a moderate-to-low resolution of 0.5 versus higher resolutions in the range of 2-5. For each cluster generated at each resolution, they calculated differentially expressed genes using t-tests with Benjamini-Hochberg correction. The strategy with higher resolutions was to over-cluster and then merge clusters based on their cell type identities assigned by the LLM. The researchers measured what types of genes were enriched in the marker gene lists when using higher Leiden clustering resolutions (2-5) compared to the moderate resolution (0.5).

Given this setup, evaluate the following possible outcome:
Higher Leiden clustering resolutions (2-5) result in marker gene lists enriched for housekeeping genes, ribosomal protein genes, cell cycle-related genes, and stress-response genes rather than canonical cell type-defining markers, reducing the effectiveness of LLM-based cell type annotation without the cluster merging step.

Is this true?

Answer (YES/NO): NO